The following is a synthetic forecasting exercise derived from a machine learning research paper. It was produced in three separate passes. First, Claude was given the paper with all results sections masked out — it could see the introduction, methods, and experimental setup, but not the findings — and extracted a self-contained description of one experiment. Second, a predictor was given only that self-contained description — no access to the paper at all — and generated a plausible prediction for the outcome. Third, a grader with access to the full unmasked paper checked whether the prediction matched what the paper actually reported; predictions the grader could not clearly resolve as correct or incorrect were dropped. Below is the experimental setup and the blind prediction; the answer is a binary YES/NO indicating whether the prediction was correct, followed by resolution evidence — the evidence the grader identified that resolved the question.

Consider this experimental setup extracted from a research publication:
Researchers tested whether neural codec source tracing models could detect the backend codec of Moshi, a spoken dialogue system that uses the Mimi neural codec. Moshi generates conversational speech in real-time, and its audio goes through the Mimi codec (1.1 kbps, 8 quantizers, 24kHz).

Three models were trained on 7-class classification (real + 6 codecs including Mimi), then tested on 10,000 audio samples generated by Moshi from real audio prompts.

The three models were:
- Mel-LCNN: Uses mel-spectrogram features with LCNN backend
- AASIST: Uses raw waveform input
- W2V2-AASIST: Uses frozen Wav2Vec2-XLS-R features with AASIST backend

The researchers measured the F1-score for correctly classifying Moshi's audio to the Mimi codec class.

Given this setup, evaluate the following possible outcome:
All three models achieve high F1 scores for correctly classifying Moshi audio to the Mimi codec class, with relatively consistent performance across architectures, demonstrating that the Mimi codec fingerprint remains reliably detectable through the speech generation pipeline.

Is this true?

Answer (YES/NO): NO